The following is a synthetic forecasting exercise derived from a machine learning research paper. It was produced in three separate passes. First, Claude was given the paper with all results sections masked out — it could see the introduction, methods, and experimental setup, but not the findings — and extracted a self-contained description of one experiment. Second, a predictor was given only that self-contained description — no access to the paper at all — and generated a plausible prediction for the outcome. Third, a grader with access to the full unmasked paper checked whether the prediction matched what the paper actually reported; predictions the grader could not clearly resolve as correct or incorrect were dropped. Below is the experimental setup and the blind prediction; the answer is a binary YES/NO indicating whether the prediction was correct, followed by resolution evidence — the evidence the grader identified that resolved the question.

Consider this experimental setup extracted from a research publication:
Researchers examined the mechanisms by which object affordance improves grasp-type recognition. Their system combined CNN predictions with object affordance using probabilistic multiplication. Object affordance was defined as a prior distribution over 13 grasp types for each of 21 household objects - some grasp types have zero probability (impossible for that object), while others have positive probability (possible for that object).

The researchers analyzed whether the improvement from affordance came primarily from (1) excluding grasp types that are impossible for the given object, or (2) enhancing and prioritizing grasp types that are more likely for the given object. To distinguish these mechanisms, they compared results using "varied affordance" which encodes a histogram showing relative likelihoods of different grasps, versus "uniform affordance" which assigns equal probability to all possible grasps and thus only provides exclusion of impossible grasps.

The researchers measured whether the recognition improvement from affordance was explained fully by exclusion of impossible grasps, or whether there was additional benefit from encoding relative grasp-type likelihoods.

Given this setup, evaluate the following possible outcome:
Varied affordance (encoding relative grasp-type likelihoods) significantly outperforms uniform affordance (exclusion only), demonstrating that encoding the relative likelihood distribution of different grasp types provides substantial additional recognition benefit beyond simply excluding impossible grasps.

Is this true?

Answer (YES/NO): NO